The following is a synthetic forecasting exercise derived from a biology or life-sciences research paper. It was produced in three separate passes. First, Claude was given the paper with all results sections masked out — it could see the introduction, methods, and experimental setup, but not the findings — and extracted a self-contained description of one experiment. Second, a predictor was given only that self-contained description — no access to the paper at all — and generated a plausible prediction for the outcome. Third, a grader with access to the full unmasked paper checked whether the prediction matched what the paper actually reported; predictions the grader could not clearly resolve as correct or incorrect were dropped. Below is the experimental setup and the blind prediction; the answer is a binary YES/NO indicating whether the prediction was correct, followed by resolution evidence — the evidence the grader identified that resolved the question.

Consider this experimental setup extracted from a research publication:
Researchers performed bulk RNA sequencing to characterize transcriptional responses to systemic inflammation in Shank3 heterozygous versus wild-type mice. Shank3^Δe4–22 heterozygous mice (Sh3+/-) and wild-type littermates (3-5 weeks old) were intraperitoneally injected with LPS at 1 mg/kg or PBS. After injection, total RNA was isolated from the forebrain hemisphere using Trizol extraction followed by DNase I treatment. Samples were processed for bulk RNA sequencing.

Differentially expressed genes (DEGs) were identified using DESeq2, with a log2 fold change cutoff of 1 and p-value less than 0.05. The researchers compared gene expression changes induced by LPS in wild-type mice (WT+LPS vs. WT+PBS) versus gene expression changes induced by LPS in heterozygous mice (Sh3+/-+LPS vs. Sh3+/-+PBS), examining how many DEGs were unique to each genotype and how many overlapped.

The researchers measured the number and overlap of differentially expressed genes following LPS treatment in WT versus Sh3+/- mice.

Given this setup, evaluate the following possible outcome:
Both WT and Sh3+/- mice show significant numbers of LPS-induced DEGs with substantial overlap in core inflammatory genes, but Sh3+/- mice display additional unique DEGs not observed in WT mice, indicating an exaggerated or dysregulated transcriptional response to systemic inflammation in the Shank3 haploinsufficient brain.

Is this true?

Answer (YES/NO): YES